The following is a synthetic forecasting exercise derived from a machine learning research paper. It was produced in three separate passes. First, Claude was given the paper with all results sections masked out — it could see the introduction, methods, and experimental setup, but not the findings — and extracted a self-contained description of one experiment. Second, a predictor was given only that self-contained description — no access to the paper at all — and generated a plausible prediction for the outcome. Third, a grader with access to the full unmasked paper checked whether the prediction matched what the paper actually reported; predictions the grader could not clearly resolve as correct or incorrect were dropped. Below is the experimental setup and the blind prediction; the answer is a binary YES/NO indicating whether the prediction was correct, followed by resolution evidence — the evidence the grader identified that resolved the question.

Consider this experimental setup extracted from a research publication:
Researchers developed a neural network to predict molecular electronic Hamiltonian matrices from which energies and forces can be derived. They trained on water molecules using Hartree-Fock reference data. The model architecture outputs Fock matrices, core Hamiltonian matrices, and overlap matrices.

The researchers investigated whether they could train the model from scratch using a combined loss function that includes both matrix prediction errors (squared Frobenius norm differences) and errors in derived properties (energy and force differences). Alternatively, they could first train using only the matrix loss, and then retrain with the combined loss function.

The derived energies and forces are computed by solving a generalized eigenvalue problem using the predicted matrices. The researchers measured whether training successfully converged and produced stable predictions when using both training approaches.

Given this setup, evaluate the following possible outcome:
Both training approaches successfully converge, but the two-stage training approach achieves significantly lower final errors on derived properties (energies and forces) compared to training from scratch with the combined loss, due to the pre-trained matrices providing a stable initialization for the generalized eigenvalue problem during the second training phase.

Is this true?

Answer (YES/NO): NO